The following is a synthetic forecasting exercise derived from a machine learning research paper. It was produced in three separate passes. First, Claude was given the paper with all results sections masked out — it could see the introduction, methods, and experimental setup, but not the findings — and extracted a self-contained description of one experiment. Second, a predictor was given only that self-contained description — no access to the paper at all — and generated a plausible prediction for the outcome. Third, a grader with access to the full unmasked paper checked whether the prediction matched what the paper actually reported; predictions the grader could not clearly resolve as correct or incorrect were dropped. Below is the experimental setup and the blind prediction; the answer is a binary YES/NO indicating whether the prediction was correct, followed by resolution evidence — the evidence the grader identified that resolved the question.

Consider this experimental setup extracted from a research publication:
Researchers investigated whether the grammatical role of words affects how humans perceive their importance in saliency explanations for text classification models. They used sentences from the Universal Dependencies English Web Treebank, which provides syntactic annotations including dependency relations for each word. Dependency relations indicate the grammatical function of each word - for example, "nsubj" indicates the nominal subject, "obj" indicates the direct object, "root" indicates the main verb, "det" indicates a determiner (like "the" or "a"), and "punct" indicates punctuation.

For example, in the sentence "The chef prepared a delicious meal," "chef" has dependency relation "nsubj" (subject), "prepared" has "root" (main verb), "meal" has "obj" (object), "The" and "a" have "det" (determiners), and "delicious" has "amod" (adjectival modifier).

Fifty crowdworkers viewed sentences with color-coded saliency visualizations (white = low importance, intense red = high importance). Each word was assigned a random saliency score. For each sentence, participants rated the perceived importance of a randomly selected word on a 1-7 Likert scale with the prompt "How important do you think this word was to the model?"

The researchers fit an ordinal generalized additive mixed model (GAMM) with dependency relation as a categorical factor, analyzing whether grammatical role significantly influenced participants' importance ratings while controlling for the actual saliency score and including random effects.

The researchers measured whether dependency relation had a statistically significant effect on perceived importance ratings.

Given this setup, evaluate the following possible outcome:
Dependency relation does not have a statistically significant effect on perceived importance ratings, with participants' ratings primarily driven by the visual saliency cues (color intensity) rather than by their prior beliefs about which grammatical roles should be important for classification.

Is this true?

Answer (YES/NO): YES